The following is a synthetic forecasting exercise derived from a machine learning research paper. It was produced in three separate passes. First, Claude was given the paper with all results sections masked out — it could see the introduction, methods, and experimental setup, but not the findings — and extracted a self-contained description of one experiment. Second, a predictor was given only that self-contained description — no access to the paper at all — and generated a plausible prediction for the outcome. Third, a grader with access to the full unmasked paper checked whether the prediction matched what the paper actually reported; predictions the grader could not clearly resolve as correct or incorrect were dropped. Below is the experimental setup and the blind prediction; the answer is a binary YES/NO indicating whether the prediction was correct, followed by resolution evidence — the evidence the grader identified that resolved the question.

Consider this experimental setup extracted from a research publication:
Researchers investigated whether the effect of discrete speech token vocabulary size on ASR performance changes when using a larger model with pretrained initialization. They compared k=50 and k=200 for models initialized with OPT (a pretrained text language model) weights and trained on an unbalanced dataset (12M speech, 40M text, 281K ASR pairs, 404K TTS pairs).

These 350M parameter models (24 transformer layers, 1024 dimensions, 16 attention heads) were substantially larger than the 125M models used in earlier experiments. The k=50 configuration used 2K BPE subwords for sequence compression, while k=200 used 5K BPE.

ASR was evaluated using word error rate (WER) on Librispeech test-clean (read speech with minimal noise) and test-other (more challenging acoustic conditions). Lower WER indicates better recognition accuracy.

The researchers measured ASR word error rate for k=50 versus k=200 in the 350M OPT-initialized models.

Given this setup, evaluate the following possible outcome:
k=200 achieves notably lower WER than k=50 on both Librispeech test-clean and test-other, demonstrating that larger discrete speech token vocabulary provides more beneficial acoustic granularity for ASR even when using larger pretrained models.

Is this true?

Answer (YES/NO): YES